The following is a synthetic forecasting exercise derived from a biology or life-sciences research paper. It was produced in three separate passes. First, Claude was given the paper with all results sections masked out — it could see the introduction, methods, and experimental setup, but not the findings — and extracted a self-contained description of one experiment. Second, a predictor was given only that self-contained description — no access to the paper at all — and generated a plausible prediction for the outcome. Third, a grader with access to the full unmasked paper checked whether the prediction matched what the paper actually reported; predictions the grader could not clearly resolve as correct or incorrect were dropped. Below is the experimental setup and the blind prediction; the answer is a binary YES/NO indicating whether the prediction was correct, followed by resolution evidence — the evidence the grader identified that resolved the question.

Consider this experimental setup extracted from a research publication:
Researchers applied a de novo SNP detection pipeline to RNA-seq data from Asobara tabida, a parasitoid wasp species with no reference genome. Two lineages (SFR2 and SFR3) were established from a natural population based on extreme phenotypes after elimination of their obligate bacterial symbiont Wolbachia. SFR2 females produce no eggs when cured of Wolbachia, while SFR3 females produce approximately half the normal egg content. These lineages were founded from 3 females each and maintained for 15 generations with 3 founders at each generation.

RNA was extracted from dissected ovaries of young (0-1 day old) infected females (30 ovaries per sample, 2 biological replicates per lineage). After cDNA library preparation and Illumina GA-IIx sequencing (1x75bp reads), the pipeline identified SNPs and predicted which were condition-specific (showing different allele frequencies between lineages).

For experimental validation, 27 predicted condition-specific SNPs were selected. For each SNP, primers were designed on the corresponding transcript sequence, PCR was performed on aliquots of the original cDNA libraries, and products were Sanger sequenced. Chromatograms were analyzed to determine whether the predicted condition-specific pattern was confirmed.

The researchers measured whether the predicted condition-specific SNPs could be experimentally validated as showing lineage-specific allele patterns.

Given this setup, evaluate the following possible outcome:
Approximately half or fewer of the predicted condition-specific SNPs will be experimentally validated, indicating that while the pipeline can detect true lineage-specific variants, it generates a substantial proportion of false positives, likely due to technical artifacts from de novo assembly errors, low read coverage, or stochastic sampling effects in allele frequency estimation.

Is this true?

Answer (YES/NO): NO